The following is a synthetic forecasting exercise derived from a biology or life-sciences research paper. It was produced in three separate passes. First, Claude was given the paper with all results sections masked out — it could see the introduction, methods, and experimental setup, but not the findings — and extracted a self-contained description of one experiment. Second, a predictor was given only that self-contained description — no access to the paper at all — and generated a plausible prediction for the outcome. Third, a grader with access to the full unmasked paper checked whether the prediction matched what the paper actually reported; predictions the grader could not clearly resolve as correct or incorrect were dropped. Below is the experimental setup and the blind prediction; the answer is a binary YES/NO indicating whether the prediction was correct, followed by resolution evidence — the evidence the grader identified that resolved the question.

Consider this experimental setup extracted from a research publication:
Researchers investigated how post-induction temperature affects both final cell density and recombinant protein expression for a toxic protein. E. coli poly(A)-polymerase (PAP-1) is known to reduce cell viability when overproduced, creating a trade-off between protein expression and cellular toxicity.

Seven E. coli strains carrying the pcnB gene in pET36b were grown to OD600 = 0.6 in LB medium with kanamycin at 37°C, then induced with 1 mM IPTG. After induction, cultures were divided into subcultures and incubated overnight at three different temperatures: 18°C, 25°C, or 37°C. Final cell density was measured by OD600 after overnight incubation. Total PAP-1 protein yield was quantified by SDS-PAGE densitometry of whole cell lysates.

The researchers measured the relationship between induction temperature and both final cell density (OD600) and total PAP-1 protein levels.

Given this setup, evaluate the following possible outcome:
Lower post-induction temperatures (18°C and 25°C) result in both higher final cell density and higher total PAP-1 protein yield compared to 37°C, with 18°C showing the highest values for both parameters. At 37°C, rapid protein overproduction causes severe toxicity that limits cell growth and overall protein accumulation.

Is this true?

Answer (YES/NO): NO